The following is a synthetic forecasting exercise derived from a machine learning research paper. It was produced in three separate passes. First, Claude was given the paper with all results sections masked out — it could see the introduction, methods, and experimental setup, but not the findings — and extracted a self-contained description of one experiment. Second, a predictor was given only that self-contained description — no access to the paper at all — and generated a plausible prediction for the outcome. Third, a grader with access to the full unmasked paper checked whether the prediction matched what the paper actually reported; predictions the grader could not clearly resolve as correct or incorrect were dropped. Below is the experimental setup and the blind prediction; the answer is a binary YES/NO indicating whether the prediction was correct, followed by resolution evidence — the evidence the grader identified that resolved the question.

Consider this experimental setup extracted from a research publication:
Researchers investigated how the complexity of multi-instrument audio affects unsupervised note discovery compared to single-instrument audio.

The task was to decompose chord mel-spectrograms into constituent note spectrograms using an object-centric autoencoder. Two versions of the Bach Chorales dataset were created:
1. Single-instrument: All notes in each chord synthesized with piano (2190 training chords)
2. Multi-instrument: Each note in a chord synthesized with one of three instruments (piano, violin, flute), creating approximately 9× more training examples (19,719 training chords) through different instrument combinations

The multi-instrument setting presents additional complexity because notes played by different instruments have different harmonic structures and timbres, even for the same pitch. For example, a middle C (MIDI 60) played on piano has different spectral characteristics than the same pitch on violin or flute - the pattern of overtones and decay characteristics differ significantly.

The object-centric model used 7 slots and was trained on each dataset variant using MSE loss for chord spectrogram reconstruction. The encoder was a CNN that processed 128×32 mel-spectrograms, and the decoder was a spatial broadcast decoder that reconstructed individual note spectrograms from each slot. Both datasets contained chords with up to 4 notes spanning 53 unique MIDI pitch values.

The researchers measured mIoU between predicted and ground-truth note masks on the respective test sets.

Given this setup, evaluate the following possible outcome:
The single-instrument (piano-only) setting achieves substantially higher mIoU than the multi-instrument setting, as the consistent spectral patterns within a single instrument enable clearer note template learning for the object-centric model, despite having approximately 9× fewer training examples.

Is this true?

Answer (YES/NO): NO